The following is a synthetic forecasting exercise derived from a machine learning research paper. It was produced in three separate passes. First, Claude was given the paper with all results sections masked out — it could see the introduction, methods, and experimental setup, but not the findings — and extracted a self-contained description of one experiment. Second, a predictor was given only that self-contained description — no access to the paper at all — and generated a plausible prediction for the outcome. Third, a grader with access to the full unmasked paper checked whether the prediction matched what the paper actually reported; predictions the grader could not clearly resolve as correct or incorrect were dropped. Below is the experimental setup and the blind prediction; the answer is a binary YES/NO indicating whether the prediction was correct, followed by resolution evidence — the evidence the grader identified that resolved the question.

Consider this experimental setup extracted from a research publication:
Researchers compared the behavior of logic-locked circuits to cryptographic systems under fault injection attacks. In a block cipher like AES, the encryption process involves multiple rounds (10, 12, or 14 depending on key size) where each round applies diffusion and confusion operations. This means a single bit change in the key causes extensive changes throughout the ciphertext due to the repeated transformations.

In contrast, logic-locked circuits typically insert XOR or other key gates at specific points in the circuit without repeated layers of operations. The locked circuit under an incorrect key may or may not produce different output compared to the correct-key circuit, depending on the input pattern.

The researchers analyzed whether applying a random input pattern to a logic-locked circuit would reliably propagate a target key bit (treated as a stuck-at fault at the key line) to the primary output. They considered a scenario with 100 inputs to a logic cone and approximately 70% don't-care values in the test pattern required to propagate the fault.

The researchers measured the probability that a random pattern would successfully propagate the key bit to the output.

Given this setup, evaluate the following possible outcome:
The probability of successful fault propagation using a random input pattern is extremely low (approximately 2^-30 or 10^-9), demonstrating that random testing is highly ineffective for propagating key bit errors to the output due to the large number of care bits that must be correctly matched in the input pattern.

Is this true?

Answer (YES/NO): NO